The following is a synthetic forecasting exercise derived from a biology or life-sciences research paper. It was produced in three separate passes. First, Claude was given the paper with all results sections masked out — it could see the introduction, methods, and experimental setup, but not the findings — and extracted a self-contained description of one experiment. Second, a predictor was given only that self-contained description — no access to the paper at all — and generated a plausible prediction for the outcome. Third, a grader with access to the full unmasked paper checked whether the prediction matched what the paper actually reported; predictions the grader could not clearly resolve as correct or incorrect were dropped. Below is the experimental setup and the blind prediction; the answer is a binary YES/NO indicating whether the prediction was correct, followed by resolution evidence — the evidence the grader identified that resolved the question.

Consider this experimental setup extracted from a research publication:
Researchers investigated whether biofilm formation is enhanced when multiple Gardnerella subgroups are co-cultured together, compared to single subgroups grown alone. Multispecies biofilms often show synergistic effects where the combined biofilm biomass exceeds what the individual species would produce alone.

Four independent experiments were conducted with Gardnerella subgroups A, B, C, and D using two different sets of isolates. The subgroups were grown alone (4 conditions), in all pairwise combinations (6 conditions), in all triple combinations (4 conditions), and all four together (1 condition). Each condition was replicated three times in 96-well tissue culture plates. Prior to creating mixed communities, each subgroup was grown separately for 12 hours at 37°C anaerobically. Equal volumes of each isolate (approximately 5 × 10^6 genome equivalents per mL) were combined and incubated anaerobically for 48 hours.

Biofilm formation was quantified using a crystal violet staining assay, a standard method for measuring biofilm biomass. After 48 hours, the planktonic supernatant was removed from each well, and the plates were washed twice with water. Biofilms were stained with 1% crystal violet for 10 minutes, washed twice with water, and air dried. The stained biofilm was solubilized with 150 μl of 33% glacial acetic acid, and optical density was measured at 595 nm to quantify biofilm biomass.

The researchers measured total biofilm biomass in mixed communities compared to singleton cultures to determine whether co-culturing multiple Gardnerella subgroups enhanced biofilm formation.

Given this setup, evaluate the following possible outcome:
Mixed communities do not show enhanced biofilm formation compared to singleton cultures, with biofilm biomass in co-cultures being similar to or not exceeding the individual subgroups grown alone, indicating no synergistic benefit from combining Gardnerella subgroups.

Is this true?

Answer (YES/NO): YES